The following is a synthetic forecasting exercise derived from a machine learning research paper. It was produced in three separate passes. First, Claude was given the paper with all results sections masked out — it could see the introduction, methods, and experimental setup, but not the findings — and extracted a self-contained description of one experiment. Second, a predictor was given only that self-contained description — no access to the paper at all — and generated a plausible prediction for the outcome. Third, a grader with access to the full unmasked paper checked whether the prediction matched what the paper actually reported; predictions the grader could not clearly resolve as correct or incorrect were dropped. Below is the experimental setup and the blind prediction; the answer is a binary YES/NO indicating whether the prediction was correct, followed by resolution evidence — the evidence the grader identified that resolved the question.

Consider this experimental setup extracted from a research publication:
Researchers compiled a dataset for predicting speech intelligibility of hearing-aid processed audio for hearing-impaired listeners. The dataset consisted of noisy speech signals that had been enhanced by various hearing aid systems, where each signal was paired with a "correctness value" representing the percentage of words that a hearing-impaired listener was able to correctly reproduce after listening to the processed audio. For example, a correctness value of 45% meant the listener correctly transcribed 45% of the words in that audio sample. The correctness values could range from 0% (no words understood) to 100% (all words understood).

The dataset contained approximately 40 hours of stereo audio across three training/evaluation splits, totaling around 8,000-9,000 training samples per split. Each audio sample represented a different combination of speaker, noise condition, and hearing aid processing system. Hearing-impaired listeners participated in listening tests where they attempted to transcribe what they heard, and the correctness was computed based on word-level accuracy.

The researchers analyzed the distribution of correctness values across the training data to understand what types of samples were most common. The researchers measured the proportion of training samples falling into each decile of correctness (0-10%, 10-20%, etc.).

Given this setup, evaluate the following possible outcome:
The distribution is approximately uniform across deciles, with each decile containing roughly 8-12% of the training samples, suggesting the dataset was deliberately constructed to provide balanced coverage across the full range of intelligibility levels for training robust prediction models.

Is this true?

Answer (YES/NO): NO